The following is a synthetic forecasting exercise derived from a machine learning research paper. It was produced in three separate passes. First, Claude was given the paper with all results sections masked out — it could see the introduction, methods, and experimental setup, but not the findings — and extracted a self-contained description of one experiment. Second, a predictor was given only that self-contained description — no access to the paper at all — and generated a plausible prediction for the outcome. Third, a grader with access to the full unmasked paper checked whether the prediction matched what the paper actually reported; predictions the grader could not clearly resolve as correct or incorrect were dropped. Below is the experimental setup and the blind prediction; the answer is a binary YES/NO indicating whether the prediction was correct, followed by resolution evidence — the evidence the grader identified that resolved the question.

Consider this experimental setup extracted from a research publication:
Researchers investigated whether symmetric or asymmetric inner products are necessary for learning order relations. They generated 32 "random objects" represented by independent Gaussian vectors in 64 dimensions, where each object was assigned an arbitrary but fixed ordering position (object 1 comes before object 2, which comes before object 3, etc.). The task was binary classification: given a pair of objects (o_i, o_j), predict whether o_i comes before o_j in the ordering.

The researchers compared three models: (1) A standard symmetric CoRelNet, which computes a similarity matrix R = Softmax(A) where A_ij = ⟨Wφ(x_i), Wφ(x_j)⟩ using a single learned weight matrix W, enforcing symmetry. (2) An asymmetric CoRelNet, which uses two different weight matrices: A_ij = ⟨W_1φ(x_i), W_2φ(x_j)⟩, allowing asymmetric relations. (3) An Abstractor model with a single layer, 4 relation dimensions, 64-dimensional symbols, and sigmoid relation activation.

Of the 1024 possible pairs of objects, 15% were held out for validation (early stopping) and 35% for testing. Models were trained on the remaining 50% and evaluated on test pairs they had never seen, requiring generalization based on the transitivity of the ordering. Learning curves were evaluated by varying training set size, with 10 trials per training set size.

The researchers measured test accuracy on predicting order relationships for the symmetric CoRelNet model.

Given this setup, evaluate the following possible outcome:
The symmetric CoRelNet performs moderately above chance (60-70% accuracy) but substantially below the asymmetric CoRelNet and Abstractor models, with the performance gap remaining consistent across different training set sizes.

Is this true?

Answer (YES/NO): NO